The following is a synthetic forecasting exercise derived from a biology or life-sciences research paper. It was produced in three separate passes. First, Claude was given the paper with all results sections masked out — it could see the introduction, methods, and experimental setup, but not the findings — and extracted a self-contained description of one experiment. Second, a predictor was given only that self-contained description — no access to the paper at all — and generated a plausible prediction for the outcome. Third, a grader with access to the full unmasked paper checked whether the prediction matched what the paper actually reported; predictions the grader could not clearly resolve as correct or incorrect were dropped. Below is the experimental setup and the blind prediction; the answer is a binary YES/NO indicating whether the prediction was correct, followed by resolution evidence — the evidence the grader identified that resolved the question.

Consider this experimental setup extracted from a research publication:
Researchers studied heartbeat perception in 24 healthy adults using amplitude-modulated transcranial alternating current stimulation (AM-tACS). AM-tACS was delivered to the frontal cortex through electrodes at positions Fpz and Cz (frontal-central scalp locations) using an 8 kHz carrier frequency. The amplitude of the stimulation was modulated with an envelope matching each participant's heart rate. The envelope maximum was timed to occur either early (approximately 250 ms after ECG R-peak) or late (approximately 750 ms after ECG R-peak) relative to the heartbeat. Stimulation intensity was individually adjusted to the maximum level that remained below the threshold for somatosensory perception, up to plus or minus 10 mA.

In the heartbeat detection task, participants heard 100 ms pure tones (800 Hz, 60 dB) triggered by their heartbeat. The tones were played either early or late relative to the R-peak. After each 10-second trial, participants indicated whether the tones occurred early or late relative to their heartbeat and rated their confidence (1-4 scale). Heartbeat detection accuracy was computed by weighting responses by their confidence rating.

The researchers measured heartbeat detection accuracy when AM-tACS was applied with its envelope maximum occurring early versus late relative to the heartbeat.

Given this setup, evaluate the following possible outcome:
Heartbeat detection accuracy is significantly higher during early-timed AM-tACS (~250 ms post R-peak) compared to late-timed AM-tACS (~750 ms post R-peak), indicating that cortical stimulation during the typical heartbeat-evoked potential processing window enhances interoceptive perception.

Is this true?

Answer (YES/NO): YES